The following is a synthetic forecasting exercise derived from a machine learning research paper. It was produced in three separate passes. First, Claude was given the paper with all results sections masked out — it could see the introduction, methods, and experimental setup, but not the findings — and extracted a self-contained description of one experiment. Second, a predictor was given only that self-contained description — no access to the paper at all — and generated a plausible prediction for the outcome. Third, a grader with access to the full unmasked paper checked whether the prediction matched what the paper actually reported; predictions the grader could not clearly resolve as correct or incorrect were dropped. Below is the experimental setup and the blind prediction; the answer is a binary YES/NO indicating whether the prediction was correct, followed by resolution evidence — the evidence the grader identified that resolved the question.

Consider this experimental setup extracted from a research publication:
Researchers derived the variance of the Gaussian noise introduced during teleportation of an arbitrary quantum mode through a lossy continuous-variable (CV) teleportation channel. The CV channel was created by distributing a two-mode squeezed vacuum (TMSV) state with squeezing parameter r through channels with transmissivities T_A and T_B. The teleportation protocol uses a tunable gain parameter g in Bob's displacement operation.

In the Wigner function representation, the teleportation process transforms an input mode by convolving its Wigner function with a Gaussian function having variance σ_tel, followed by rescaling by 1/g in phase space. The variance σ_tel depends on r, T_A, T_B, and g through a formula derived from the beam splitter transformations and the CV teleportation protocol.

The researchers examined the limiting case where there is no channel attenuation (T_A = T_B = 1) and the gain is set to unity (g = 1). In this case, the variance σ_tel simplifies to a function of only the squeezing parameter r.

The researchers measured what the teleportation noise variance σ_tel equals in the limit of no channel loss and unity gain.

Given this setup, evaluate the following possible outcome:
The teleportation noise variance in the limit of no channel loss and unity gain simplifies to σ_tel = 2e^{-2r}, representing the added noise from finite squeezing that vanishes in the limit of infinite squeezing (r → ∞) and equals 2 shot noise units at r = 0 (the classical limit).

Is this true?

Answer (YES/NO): NO